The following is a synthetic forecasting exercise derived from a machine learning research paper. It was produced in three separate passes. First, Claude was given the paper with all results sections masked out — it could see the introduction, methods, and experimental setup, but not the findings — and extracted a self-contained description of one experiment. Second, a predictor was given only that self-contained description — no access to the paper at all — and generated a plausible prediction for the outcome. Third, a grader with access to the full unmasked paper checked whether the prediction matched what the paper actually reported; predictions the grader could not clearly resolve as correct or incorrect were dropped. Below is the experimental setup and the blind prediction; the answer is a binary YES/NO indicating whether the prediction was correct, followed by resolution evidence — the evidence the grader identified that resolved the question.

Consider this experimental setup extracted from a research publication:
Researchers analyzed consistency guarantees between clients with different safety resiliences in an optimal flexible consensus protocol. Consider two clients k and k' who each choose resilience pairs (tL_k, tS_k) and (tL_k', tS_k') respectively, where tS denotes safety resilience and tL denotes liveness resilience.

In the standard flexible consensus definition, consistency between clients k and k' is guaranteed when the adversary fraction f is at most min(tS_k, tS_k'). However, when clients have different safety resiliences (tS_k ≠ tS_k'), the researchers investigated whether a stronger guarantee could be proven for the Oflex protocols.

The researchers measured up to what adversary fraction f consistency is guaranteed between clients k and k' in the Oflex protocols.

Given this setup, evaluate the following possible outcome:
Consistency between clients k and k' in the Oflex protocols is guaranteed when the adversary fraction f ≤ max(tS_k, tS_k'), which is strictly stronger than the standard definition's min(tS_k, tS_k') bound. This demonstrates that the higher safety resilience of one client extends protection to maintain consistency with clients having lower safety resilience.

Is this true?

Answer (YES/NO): NO